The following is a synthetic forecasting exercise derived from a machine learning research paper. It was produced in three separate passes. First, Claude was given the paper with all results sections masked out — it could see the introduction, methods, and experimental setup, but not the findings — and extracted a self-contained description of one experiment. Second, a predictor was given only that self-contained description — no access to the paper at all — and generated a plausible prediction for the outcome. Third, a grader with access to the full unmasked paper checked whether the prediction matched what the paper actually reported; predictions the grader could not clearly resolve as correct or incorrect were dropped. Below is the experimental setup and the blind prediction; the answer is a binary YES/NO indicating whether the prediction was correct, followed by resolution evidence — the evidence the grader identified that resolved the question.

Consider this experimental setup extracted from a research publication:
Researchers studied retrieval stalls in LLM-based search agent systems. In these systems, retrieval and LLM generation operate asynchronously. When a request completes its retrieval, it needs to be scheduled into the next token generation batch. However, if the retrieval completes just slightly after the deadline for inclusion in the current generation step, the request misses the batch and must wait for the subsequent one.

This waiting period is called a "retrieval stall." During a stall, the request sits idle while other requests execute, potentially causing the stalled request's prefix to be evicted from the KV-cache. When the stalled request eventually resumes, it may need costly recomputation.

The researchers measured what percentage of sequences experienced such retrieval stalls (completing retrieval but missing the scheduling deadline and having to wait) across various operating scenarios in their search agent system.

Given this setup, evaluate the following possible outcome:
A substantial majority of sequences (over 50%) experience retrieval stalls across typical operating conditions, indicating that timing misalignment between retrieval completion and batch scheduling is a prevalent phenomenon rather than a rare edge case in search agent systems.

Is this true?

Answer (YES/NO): NO